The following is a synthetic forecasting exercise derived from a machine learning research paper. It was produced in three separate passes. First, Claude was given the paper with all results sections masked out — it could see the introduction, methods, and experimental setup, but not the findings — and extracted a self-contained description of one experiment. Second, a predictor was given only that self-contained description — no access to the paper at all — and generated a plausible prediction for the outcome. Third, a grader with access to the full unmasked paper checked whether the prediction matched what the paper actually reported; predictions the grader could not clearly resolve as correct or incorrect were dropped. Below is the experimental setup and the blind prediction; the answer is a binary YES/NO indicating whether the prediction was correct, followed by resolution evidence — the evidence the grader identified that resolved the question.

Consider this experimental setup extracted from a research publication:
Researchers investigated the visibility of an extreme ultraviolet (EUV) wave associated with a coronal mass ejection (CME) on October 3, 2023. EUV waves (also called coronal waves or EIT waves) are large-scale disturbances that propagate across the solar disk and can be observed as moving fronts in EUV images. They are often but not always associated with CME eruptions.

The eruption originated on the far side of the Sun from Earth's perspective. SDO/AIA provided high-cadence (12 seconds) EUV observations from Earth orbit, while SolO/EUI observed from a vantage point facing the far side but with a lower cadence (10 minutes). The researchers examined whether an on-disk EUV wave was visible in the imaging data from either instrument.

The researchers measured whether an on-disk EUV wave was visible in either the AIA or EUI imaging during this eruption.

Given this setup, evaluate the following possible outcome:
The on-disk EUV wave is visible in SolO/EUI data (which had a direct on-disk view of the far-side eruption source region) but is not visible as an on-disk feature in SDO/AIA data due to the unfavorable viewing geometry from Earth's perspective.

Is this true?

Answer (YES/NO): NO